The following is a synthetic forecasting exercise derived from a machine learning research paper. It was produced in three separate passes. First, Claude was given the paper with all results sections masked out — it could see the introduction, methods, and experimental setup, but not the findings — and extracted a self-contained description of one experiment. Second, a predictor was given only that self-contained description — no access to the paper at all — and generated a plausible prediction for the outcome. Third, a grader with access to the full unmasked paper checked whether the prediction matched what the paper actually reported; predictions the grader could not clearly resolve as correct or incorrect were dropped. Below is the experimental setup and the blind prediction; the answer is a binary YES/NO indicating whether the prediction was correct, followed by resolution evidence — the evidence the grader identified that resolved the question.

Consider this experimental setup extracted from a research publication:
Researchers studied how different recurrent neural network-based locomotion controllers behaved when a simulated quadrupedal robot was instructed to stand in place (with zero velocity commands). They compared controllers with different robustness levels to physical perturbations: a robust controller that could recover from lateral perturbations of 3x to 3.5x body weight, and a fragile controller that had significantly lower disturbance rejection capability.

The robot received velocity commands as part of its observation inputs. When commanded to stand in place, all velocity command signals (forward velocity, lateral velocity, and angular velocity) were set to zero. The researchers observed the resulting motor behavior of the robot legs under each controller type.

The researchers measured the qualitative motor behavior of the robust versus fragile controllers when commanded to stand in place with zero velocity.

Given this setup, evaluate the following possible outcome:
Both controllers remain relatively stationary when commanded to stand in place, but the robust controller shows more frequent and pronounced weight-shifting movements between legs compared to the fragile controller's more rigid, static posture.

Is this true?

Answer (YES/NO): NO